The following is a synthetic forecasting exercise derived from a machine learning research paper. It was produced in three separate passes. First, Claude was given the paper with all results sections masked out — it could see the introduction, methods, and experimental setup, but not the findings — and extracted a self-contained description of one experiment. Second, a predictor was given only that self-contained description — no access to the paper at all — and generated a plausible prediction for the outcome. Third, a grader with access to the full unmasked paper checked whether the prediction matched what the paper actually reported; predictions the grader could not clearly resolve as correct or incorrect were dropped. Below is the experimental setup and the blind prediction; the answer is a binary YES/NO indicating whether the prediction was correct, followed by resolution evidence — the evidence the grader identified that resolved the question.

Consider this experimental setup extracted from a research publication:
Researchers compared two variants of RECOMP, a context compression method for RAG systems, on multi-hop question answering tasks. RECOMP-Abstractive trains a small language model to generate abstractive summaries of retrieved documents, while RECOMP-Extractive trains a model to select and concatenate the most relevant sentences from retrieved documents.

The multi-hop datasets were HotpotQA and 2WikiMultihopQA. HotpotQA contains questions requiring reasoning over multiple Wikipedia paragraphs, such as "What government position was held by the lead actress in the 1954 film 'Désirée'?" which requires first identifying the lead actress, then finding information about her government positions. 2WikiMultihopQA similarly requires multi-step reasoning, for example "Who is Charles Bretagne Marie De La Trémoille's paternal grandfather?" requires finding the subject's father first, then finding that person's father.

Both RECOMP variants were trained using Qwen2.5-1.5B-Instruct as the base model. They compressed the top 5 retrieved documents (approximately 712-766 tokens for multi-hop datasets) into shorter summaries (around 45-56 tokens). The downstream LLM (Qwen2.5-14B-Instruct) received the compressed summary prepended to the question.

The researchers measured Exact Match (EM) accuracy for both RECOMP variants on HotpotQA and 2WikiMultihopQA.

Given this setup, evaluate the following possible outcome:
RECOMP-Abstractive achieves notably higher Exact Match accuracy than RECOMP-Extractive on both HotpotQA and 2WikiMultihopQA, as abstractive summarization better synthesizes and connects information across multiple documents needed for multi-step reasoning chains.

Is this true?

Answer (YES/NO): NO